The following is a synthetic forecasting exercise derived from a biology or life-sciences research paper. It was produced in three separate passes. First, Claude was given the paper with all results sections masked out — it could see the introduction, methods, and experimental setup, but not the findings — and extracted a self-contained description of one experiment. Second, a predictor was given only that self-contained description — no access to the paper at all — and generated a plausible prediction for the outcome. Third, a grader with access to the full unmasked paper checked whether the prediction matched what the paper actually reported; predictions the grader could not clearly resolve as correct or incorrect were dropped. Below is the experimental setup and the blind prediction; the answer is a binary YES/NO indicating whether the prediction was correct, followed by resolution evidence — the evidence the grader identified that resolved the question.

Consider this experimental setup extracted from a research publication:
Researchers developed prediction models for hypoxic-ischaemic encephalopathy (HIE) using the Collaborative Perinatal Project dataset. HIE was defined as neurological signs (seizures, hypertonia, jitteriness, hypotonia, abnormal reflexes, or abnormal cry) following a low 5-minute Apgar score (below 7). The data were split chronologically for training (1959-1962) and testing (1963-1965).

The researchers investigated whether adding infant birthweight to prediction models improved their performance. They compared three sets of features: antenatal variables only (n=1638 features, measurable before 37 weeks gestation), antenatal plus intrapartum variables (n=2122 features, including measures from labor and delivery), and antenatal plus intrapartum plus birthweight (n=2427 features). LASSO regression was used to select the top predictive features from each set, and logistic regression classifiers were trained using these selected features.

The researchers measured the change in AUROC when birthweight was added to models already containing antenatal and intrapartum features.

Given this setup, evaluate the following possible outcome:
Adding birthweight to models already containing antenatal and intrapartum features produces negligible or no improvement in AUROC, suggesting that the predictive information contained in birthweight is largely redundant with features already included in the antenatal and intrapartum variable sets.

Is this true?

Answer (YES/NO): YES